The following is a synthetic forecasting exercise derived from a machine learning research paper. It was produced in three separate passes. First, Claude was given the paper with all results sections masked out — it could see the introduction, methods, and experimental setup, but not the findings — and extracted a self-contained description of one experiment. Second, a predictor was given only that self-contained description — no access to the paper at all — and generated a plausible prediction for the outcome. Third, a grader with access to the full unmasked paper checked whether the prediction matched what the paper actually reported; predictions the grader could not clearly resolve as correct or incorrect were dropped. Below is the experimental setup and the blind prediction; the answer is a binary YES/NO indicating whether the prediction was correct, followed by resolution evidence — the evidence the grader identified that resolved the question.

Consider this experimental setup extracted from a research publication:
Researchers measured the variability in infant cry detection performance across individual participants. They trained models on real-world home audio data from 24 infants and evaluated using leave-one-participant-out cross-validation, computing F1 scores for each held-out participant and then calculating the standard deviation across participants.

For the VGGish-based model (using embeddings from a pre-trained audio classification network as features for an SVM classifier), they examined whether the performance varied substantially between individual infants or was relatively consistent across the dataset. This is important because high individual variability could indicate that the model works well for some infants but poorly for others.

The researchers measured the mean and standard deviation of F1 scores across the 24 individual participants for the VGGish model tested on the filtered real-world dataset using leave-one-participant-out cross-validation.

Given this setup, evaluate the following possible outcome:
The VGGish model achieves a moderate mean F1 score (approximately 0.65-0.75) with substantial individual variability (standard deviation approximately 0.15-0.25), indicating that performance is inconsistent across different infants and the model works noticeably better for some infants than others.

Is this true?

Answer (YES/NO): NO